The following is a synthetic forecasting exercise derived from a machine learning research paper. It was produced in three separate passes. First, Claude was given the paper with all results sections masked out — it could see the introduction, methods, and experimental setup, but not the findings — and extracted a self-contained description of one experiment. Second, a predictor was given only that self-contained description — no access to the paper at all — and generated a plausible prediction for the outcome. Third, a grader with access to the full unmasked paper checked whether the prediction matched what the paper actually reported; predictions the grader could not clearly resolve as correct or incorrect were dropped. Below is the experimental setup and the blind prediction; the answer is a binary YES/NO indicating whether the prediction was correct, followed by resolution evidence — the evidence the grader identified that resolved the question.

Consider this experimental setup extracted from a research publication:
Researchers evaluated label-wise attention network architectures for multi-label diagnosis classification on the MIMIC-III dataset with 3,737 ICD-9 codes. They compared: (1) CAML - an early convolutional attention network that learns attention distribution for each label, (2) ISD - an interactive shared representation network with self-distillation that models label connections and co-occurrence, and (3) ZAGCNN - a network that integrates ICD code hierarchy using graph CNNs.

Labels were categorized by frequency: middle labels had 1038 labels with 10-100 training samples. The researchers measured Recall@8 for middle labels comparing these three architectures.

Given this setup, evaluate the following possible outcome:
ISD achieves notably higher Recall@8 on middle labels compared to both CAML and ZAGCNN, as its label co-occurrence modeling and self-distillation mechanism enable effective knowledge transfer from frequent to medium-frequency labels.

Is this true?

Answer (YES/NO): NO